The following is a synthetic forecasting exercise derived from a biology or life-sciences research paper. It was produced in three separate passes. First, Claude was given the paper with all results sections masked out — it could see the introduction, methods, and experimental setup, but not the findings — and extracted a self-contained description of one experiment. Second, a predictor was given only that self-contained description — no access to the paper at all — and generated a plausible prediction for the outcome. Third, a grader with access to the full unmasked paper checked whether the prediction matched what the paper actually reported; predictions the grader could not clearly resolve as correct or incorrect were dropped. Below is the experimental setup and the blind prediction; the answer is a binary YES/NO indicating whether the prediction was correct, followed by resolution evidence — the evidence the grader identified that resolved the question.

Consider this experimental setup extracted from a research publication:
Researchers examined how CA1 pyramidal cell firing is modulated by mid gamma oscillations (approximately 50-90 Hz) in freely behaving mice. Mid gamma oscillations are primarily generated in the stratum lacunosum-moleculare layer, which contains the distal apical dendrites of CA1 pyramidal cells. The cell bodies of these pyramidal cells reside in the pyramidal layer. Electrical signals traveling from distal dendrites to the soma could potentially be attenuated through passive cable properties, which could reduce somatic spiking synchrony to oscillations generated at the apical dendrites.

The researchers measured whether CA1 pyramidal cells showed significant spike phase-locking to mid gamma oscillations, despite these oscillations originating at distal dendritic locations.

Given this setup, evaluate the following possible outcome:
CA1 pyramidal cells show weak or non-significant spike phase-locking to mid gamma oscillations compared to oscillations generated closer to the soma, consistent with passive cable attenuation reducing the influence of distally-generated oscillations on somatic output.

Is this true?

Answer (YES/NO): NO